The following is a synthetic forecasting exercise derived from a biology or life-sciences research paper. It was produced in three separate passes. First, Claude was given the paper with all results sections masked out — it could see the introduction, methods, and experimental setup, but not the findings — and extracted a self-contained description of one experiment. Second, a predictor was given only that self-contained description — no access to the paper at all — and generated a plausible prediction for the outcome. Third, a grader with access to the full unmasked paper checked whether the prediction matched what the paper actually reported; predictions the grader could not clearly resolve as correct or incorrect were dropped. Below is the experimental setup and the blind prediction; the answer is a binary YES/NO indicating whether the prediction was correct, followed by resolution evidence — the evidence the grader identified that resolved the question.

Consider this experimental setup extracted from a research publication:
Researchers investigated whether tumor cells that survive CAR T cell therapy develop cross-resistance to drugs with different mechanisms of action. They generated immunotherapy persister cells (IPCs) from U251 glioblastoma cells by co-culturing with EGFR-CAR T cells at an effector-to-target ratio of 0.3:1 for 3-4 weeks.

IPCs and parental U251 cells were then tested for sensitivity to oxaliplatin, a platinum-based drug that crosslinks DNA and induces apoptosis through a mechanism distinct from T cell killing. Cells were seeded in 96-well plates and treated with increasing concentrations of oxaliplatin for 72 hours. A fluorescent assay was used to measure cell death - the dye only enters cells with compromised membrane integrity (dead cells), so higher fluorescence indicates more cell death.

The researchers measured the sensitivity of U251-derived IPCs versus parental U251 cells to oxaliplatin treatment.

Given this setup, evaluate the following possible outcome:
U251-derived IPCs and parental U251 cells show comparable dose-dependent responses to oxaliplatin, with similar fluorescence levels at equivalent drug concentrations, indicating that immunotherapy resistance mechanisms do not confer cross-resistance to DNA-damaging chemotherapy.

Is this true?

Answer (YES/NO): NO